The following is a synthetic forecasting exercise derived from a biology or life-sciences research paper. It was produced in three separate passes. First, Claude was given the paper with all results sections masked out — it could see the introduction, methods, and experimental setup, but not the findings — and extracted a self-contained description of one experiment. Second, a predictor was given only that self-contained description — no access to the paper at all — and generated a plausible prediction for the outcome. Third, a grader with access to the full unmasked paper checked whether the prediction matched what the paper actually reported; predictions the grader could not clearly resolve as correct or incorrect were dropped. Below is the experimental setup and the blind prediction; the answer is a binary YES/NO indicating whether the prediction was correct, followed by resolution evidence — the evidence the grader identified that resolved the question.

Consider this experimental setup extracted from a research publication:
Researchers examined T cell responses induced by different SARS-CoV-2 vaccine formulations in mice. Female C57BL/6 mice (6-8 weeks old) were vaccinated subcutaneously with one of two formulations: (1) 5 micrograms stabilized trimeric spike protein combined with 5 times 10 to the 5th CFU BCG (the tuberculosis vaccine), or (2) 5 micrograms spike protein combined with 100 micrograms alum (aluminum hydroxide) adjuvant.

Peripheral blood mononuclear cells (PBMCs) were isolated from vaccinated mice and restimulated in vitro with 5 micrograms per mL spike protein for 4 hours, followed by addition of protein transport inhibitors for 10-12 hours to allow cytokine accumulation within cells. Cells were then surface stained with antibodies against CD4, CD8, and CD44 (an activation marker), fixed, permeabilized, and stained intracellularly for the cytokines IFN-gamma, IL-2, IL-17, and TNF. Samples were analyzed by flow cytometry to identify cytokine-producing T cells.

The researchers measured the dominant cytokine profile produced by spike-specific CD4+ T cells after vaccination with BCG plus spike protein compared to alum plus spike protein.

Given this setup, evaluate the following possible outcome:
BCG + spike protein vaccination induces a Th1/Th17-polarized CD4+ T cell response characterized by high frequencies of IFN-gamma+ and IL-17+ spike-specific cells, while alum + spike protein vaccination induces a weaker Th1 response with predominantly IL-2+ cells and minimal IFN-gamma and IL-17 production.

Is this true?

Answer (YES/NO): NO